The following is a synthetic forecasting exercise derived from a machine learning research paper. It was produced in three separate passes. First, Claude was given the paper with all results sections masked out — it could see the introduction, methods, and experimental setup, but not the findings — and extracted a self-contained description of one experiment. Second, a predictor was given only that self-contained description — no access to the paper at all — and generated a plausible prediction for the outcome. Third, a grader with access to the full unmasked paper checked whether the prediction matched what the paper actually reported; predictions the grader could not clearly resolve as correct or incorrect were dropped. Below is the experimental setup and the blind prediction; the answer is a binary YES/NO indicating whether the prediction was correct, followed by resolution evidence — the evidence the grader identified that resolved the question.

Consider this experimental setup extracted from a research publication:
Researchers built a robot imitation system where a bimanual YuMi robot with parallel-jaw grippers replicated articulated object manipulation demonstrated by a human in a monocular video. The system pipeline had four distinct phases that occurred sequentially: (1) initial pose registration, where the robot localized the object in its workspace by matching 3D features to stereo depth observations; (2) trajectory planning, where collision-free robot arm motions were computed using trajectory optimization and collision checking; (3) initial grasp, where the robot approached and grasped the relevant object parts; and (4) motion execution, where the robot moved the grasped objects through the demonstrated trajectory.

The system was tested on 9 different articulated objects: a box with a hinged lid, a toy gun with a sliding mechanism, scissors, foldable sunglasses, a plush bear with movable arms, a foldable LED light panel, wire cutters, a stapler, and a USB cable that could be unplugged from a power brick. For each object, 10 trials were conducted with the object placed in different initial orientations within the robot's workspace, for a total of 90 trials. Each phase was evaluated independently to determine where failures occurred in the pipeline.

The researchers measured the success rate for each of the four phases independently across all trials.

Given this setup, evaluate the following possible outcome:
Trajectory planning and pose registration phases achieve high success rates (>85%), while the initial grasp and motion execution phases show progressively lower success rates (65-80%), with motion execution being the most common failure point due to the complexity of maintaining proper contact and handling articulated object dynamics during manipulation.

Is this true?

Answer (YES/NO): NO